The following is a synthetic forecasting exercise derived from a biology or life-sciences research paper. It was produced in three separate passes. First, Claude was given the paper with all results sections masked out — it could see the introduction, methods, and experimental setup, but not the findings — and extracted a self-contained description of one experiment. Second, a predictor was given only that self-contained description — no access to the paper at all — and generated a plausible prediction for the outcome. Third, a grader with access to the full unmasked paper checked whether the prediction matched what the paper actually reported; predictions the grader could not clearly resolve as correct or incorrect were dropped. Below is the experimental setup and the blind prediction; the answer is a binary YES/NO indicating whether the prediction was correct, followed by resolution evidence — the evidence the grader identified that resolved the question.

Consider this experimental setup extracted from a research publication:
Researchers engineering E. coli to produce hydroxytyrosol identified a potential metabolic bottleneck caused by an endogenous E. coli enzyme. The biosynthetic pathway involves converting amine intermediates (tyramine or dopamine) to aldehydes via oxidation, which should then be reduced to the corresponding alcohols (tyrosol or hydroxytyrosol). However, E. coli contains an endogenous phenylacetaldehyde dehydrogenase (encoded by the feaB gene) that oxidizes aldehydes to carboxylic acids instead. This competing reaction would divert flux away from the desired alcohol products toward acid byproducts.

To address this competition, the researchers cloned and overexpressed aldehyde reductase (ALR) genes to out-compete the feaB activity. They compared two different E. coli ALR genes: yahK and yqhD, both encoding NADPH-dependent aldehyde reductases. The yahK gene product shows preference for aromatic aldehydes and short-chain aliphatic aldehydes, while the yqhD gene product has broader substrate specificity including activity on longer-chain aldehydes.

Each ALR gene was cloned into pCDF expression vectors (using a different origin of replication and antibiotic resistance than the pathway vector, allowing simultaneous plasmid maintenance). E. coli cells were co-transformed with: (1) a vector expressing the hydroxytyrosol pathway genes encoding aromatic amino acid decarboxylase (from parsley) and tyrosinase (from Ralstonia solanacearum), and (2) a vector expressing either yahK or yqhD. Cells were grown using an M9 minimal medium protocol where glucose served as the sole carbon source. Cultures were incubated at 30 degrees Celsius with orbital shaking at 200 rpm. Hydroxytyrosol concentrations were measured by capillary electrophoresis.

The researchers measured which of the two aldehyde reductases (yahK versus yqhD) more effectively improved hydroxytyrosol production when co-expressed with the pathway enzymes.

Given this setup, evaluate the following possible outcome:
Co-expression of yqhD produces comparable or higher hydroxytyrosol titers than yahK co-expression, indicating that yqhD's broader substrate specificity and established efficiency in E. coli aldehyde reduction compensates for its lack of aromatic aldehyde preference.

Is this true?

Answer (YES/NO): NO